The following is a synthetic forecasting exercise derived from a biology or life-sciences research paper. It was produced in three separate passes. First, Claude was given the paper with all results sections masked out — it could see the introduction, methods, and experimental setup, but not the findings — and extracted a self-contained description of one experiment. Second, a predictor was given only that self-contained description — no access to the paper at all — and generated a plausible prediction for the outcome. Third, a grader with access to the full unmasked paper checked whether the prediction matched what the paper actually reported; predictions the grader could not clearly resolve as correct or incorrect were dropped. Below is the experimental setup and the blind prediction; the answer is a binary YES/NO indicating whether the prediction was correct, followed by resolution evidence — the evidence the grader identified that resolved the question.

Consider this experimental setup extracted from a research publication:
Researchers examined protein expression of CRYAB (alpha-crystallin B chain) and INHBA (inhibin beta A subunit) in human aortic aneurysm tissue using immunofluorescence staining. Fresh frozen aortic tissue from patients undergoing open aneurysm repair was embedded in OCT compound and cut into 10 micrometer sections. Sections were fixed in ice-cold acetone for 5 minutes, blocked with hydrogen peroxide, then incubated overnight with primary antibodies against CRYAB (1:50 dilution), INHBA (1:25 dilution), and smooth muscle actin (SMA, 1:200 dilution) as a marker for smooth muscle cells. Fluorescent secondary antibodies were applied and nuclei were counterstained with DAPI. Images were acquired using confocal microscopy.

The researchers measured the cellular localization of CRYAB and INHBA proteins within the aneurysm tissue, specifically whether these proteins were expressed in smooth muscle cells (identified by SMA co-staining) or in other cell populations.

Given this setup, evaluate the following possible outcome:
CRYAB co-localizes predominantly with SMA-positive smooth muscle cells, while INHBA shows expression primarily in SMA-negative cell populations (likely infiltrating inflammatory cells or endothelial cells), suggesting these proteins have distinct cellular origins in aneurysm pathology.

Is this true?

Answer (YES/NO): NO